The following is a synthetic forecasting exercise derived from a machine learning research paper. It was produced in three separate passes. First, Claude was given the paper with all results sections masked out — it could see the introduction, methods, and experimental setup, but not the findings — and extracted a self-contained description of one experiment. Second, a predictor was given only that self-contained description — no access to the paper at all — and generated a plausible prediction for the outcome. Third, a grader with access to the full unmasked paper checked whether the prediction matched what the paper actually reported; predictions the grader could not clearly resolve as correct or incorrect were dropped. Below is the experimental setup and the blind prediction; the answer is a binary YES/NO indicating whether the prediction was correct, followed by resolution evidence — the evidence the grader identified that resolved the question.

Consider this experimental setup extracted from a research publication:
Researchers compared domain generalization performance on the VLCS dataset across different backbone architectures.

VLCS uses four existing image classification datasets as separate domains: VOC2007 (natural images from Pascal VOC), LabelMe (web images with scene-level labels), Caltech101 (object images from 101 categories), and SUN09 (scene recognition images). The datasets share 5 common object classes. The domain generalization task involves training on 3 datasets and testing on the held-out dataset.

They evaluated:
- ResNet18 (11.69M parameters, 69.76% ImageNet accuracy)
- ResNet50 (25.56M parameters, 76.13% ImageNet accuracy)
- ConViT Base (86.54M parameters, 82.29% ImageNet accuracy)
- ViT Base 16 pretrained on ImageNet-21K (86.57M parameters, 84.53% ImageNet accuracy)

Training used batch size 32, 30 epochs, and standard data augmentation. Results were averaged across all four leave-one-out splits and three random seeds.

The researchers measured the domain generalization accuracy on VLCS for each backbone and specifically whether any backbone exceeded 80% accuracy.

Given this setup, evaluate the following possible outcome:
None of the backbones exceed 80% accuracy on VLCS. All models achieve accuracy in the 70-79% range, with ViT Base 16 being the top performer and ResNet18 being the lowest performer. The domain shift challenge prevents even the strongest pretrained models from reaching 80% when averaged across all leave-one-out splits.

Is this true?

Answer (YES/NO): NO